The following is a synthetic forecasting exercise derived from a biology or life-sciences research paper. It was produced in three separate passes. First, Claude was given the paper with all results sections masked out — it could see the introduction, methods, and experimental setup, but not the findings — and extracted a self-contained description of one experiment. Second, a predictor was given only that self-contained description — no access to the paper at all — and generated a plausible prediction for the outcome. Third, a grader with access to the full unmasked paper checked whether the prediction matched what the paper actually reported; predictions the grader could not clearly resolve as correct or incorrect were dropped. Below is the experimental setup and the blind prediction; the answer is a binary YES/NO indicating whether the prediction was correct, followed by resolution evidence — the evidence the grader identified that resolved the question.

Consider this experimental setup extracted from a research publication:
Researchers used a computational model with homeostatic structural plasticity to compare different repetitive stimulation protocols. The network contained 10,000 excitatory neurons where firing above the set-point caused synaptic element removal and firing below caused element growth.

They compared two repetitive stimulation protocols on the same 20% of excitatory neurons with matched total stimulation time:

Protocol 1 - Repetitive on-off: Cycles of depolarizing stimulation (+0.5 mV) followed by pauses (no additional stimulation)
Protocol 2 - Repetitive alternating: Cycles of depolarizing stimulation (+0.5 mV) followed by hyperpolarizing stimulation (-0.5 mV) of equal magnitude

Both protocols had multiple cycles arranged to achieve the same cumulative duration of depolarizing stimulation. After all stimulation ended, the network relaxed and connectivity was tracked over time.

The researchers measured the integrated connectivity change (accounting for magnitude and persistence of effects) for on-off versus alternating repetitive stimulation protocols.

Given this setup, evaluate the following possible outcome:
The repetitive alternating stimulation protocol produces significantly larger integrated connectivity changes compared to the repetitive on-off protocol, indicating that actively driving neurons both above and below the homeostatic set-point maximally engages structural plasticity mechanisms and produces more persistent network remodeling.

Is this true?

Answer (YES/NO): NO